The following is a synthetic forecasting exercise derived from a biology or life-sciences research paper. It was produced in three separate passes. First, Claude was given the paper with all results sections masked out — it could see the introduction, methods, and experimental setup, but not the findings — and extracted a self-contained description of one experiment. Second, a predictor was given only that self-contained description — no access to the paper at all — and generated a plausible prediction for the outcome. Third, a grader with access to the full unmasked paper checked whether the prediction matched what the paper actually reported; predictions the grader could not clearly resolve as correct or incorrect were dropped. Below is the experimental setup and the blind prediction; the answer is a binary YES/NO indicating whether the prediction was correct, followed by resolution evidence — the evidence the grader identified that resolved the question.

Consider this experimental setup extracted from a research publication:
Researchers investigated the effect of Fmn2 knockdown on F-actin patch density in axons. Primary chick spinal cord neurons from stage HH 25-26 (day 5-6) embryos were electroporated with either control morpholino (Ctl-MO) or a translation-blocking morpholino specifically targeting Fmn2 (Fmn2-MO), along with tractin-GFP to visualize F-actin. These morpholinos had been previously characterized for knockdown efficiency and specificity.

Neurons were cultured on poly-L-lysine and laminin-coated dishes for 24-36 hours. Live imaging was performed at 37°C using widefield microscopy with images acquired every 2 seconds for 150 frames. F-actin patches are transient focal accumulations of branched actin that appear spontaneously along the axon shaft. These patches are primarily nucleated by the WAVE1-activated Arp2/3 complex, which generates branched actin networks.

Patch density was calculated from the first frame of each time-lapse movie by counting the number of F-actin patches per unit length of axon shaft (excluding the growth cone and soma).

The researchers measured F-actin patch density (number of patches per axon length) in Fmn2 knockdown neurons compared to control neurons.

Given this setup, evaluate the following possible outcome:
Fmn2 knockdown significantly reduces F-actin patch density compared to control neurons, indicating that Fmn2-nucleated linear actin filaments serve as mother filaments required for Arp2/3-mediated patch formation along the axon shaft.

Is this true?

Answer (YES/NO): NO